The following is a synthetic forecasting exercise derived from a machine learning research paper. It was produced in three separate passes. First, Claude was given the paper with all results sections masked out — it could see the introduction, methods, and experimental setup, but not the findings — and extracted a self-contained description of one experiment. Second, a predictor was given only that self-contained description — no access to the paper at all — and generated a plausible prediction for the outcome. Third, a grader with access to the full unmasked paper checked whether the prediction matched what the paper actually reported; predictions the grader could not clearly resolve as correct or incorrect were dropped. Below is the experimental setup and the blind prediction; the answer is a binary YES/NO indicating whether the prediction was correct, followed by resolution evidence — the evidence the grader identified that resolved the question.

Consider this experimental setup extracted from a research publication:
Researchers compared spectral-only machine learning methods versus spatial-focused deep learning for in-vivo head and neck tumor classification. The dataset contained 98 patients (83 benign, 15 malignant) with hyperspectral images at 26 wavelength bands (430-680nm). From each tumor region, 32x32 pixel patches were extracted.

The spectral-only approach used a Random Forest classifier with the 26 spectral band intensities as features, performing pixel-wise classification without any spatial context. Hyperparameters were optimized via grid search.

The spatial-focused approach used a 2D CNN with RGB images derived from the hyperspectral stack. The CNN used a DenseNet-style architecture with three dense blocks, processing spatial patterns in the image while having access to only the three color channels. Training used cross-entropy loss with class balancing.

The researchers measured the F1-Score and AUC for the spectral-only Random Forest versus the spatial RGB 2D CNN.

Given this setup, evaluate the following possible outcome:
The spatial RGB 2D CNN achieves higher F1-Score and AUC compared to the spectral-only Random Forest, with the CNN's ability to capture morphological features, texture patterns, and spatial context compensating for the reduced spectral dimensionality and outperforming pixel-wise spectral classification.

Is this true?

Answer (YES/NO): NO